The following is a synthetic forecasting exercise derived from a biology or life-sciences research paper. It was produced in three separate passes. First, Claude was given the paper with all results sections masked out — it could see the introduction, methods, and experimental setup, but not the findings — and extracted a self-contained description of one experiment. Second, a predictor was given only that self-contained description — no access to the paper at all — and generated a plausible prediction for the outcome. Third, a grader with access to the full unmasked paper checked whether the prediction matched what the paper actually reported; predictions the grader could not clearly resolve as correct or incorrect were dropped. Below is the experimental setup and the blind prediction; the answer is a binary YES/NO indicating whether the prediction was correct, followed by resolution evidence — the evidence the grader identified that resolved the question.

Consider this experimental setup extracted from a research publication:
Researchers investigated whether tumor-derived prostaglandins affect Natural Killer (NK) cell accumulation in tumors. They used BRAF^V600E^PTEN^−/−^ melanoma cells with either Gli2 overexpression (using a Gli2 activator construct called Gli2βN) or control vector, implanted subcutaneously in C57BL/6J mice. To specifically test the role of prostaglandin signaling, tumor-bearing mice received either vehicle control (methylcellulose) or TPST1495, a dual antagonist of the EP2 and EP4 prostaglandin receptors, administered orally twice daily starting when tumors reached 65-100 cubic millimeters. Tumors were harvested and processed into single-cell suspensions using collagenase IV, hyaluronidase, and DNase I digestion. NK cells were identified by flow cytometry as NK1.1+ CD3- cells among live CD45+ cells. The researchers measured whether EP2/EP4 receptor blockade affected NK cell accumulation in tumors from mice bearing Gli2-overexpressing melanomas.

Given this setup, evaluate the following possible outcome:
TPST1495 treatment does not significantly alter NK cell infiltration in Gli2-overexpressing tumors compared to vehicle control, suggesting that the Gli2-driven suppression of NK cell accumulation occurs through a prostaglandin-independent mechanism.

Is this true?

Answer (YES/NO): NO